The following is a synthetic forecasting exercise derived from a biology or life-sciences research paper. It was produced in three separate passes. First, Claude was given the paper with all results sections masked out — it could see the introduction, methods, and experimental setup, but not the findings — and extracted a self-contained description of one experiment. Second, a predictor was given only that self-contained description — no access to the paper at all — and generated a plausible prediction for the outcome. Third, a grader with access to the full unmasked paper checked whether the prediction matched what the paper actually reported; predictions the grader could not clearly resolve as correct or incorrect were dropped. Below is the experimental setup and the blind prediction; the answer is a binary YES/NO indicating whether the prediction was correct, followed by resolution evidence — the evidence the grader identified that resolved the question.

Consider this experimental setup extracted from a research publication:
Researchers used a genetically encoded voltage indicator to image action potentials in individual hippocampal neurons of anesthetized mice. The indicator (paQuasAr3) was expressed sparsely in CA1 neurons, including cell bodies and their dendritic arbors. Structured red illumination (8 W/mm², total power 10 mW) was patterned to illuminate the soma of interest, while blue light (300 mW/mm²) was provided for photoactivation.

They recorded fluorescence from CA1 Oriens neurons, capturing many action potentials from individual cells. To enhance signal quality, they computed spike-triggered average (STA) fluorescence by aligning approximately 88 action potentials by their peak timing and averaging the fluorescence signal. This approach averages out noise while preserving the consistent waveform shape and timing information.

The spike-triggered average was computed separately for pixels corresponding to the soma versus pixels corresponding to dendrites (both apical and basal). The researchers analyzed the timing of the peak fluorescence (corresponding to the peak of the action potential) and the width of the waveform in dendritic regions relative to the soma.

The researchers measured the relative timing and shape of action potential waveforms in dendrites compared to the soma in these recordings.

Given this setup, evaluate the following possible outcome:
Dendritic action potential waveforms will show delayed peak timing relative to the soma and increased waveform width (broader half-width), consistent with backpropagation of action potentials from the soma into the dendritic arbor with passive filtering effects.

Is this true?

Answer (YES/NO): YES